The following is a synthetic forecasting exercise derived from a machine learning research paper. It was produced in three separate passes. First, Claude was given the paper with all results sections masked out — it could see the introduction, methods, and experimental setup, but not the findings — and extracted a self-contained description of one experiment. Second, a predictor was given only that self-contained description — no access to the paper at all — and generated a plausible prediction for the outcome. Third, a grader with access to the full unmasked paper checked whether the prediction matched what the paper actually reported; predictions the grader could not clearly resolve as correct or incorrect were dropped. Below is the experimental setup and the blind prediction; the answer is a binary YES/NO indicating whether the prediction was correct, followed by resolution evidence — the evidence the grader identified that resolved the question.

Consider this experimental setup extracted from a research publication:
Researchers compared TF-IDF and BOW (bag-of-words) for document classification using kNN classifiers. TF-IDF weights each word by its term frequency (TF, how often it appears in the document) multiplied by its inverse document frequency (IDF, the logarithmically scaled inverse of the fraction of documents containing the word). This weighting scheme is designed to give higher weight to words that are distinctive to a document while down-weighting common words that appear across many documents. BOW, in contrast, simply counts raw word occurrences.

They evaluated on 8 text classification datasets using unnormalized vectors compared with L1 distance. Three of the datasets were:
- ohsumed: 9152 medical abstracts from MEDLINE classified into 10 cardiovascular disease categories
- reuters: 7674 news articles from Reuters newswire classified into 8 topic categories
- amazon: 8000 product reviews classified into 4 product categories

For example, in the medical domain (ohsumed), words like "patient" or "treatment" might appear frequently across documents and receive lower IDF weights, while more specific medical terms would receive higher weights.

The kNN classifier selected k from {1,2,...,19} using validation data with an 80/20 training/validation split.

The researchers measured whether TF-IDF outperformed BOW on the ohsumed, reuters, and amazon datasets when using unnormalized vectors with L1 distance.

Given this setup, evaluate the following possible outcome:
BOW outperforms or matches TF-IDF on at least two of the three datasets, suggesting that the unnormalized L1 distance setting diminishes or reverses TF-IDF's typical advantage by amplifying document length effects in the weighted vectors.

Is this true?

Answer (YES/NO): YES